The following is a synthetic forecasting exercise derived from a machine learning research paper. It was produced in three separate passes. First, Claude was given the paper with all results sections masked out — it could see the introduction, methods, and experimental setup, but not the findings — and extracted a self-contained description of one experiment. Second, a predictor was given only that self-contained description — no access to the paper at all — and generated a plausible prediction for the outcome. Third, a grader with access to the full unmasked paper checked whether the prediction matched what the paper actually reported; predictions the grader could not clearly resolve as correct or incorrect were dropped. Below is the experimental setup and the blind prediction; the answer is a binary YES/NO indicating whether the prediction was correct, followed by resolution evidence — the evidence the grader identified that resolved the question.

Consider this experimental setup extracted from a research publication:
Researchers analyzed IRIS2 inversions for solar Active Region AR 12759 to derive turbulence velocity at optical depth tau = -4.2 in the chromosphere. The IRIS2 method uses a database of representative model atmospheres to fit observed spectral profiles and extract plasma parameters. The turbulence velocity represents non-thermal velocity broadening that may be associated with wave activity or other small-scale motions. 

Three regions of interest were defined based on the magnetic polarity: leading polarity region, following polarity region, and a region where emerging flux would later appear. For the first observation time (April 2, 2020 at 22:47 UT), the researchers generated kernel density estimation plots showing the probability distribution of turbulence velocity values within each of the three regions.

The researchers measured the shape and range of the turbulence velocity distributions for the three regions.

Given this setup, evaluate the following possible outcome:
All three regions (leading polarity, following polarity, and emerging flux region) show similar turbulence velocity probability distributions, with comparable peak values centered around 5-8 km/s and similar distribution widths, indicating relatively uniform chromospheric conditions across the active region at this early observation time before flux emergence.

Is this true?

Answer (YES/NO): NO